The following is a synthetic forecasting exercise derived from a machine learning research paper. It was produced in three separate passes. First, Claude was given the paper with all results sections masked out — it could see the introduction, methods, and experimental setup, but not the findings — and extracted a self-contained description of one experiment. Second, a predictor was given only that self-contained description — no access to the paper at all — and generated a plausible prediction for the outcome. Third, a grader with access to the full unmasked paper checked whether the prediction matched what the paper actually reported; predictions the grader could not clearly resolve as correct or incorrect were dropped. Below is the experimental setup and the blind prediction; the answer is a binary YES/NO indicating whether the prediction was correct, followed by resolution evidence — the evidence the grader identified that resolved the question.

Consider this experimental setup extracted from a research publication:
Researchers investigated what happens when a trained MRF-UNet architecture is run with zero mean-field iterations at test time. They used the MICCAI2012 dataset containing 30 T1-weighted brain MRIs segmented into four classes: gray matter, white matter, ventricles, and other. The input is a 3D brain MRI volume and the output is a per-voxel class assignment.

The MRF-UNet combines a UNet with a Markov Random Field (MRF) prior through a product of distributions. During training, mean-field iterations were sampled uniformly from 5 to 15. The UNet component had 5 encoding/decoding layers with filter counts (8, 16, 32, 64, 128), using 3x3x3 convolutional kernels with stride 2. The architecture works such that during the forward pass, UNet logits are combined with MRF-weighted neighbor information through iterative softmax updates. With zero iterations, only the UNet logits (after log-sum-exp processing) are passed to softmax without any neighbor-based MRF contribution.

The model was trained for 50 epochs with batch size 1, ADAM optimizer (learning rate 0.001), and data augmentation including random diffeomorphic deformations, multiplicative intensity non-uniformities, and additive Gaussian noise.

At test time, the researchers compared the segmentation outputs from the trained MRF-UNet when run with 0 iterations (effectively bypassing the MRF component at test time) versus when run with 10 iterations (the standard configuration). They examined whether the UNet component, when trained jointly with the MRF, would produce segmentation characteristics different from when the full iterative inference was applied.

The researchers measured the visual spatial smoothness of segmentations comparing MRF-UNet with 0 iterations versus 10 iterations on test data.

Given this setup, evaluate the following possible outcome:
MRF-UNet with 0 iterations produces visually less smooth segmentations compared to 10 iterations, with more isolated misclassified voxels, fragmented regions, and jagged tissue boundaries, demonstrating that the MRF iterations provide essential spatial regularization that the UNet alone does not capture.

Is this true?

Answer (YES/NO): YES